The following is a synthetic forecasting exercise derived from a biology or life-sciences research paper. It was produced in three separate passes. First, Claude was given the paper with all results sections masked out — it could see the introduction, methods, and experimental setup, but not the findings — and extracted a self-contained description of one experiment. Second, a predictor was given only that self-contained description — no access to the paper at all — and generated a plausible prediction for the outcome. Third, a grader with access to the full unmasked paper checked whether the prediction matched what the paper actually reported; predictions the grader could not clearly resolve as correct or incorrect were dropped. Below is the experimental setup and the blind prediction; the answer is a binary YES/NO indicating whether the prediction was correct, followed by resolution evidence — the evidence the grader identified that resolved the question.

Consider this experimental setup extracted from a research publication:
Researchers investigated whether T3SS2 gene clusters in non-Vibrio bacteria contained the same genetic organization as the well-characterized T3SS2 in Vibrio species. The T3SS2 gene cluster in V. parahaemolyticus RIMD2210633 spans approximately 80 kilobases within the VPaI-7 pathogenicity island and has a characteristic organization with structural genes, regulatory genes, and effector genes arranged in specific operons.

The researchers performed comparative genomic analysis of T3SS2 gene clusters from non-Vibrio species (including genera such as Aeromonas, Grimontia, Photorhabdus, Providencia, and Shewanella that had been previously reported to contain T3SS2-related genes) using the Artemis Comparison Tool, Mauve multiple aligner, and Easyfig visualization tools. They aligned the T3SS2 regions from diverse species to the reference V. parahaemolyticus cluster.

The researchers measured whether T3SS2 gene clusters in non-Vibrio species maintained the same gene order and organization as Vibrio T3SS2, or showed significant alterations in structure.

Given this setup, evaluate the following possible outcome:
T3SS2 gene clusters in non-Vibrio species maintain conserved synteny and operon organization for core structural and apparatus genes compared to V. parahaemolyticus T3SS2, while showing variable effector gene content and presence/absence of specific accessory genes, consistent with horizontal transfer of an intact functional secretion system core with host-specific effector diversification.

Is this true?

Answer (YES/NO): YES